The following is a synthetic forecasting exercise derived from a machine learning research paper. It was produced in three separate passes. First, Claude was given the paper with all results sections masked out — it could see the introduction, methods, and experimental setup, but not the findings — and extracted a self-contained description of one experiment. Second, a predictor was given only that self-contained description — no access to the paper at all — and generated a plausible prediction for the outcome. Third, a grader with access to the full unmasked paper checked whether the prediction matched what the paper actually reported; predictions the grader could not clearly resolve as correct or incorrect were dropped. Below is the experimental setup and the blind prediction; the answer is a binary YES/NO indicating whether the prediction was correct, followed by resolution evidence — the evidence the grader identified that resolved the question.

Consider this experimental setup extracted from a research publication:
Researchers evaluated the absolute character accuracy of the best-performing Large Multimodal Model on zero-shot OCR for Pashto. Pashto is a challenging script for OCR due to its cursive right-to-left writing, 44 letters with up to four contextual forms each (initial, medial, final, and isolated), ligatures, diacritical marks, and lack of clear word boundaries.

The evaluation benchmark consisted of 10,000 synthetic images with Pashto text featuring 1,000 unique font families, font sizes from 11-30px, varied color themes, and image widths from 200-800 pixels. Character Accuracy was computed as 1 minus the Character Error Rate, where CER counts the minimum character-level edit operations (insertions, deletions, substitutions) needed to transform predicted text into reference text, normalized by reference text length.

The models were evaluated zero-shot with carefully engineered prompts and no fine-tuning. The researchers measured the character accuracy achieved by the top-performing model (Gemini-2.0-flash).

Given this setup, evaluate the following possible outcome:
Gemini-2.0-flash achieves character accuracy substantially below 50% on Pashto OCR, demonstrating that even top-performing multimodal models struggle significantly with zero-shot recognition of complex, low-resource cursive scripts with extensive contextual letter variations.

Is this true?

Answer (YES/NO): NO